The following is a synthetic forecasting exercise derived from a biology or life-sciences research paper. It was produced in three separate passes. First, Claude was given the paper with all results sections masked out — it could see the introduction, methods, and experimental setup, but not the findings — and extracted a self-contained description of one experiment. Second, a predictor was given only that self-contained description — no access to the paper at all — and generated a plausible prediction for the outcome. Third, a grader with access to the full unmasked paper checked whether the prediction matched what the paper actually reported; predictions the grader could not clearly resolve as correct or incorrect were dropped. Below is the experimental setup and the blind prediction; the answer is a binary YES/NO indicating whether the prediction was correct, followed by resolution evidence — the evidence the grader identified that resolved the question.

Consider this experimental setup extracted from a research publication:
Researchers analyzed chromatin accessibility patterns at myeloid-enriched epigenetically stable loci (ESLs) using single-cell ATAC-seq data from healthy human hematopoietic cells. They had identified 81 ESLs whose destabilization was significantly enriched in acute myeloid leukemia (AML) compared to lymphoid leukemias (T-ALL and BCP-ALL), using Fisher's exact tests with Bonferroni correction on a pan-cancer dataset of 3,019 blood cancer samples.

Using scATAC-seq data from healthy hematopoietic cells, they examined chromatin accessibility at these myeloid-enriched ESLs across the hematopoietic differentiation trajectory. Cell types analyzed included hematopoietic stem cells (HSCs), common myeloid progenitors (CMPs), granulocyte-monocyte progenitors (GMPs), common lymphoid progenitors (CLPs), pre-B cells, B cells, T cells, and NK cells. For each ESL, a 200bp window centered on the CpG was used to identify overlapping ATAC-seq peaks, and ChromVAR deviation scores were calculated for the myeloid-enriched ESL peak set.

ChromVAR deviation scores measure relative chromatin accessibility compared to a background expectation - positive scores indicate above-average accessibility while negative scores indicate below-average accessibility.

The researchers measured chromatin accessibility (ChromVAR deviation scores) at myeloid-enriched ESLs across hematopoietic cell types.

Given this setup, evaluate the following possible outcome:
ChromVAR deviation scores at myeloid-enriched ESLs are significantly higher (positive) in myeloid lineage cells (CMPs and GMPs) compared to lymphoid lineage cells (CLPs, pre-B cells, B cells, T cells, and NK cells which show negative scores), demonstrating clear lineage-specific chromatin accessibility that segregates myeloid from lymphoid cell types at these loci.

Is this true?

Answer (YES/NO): NO